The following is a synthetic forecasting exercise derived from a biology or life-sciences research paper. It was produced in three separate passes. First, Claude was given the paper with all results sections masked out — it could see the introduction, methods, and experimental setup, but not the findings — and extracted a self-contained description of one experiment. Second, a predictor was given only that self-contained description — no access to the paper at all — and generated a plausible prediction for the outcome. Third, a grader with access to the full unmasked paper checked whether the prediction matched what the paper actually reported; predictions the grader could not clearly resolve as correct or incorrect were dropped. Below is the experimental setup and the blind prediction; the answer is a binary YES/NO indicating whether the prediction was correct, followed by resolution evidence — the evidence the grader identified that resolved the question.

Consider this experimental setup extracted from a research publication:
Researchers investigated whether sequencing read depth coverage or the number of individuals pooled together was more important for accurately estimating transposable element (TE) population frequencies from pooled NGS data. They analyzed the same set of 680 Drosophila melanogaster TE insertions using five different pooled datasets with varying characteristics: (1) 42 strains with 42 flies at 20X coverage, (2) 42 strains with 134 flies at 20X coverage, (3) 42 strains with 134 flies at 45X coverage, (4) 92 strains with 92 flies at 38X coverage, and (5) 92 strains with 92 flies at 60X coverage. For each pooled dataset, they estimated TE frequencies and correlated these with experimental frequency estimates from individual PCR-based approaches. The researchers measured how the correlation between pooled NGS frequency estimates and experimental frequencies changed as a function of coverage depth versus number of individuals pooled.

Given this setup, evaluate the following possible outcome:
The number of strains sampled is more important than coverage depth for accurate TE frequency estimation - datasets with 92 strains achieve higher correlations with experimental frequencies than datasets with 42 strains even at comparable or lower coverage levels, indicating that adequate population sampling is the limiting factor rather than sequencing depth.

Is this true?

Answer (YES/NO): NO